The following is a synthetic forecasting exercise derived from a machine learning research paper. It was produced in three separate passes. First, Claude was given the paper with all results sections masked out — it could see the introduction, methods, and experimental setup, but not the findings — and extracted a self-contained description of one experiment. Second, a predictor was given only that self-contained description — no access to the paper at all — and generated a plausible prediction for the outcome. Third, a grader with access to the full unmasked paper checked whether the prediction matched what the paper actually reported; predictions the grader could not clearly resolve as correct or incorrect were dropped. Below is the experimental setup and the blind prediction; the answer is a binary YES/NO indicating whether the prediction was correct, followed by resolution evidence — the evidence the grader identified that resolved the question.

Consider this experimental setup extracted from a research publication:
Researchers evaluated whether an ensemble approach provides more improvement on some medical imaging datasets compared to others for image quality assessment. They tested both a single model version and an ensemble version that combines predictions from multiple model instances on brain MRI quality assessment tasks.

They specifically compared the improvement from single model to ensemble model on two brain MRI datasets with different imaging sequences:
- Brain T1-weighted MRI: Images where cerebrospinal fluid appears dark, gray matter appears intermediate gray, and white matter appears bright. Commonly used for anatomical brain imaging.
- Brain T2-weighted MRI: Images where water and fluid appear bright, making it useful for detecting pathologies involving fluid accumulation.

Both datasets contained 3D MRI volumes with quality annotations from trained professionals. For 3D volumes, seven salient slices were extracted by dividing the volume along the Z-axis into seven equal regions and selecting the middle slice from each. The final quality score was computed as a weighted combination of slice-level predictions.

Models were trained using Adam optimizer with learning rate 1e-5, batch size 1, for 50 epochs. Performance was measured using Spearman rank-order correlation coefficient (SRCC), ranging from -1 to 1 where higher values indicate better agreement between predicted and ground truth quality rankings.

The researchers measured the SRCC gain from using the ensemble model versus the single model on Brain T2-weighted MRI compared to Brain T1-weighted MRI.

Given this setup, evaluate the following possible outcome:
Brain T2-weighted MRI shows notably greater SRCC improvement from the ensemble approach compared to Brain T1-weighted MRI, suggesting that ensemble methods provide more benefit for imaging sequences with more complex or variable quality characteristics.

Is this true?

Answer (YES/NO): YES